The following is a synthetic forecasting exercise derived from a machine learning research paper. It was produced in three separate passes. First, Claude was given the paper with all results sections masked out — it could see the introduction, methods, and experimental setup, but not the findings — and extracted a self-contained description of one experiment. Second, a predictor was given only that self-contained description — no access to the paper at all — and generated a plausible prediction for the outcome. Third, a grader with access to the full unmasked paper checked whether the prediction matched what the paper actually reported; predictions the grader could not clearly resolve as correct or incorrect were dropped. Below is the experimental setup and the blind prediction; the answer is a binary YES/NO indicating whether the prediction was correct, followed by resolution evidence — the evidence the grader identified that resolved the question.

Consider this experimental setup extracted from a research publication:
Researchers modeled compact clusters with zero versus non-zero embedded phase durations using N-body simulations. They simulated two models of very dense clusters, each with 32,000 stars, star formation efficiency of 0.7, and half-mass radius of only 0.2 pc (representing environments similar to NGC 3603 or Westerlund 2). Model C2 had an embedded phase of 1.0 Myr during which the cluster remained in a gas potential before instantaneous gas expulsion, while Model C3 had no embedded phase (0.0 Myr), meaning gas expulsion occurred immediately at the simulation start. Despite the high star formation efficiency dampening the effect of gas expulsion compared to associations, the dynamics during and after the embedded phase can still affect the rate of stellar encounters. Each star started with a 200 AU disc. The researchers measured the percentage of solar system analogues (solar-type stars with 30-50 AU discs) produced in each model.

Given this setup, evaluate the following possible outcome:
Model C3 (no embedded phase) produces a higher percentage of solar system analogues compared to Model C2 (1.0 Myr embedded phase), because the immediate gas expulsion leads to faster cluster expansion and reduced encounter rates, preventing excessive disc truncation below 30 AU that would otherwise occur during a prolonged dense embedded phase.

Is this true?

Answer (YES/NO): NO